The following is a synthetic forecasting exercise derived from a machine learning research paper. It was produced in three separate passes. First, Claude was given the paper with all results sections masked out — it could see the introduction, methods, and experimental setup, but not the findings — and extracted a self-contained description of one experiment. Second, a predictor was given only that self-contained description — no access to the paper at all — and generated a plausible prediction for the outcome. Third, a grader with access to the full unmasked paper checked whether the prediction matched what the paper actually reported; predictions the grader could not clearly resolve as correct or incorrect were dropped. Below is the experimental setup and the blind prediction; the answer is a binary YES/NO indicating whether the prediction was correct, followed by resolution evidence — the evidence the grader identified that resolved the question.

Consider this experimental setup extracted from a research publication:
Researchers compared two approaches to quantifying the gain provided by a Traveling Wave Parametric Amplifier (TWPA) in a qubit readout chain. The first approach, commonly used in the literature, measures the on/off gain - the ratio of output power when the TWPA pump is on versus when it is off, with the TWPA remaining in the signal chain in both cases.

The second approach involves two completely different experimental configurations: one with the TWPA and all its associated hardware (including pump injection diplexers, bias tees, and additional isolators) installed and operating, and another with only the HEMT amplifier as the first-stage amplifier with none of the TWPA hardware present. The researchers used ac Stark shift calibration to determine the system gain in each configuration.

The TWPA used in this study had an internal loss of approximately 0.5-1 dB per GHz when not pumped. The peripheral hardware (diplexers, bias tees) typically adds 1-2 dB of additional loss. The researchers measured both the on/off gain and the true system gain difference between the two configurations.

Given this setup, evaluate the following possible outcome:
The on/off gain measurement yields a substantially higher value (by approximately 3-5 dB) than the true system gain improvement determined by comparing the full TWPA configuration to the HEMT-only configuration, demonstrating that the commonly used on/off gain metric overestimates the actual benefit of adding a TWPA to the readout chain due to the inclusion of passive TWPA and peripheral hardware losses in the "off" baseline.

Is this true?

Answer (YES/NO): YES